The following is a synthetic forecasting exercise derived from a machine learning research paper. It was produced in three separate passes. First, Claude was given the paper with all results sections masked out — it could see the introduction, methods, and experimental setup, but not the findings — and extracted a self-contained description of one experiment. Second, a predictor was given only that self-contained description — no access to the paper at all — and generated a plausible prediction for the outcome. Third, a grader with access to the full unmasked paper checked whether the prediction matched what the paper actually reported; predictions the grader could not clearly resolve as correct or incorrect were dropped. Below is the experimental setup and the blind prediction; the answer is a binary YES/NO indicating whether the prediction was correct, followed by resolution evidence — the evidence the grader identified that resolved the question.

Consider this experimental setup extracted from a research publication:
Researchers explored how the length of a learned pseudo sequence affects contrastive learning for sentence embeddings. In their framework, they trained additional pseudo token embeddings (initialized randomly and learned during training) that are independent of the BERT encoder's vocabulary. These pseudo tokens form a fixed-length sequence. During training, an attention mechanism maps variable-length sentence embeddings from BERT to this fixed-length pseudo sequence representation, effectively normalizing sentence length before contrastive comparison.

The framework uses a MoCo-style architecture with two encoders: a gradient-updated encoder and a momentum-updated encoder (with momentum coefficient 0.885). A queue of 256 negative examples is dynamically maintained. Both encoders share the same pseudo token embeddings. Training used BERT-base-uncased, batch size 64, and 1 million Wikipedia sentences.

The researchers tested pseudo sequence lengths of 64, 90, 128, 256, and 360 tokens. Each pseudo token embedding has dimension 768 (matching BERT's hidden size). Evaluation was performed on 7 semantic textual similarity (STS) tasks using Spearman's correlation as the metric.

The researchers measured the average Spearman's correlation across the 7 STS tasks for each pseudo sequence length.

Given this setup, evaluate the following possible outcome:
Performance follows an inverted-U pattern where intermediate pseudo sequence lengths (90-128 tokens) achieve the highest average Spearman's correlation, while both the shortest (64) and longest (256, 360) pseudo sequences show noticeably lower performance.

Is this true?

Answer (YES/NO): YES